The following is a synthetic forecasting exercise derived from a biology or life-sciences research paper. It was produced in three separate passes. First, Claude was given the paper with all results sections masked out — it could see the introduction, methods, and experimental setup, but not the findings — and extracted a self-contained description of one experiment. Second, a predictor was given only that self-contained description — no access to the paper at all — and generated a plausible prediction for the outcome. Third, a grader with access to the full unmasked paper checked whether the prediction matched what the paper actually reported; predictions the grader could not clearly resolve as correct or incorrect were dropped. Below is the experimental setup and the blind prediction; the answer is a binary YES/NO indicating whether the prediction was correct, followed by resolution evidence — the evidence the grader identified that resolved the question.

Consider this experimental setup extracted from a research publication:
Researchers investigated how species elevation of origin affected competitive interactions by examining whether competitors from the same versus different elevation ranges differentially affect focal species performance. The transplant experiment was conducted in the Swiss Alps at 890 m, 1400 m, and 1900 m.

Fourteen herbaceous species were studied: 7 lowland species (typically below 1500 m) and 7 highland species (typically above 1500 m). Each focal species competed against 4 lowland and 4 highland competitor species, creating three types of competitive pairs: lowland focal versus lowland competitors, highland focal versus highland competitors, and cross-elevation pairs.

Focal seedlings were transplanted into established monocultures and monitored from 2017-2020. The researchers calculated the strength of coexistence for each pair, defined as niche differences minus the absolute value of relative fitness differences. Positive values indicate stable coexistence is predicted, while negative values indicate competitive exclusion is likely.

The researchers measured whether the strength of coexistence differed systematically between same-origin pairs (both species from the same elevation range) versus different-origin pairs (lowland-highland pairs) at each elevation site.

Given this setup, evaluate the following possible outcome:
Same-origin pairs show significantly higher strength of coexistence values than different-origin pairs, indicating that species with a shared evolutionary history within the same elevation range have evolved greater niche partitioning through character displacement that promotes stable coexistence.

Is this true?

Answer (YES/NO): NO